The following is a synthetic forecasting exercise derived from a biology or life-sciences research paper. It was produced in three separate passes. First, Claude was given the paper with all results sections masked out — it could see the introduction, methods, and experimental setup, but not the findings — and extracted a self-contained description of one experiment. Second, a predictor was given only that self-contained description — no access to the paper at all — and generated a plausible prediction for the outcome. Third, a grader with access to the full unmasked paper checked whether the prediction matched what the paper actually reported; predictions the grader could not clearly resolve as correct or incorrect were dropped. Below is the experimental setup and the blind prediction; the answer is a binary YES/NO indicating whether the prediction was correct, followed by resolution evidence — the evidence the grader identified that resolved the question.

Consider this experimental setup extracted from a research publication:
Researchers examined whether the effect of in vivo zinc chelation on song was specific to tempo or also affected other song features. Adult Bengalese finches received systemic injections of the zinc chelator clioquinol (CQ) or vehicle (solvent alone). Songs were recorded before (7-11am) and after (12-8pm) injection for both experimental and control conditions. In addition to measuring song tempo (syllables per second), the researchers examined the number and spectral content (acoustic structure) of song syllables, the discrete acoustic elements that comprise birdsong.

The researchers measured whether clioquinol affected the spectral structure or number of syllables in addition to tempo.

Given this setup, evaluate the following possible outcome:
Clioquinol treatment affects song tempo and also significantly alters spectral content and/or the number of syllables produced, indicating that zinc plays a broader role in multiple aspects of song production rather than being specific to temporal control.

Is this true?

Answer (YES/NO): NO